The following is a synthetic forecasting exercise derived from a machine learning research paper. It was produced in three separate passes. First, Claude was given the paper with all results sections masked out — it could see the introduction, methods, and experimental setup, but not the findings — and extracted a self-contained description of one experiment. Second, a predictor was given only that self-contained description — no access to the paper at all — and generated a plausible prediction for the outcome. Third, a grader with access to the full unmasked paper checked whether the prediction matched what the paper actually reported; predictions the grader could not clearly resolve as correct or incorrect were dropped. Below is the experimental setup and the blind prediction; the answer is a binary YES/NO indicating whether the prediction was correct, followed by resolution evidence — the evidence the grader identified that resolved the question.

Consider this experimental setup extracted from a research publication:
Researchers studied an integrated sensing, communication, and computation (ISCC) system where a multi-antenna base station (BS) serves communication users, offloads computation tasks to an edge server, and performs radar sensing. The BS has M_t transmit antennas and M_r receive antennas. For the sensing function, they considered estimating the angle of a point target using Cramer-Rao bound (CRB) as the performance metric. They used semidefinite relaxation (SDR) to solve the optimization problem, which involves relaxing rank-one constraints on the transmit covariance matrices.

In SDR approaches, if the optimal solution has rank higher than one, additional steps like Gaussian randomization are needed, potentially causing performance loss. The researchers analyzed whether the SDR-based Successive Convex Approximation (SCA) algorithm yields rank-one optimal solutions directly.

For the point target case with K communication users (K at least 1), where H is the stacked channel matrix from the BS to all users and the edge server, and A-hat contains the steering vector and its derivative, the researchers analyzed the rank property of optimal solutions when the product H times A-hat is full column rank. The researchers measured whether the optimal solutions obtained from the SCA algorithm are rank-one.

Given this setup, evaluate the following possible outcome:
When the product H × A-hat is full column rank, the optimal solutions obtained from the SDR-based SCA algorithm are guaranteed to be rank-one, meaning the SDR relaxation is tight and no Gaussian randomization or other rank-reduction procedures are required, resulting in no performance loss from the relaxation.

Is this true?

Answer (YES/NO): YES